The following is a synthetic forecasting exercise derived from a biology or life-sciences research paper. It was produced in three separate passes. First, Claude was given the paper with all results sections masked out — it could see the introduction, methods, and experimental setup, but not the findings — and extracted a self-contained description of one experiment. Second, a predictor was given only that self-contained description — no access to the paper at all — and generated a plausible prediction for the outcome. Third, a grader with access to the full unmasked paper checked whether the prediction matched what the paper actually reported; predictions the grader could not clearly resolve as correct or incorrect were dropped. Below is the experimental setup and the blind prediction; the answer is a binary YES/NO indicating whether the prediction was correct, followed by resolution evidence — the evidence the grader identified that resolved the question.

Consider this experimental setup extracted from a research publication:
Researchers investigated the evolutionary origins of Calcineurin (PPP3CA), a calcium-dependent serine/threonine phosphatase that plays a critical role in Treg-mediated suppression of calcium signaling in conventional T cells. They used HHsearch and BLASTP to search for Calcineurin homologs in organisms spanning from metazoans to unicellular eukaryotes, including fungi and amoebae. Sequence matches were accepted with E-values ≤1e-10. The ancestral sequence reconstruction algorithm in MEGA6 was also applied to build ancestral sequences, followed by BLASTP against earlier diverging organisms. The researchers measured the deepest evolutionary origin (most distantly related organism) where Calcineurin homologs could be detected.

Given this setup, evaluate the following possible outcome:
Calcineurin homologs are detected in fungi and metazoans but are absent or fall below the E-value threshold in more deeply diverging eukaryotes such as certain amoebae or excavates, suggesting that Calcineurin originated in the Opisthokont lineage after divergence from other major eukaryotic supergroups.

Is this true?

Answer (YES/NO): NO